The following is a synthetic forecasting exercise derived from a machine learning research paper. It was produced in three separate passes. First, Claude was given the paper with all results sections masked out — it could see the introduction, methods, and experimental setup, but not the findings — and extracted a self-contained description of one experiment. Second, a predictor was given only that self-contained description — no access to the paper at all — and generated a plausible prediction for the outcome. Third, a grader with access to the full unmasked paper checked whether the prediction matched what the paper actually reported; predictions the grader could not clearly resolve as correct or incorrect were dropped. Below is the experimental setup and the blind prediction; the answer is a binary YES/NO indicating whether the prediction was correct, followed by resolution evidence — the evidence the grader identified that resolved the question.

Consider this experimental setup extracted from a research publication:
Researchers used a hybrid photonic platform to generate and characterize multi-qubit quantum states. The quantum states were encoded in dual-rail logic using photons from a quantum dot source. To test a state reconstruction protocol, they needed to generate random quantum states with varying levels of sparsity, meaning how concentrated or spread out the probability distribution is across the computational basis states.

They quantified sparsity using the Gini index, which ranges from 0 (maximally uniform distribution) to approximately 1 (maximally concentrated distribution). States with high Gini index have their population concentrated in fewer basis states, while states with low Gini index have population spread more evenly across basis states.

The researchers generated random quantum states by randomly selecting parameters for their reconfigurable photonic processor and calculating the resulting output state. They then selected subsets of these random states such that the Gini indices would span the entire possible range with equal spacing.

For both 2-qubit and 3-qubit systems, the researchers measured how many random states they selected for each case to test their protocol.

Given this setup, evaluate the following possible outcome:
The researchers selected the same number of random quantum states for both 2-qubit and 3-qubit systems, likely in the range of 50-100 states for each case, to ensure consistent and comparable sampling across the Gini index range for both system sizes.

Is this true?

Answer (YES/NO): NO